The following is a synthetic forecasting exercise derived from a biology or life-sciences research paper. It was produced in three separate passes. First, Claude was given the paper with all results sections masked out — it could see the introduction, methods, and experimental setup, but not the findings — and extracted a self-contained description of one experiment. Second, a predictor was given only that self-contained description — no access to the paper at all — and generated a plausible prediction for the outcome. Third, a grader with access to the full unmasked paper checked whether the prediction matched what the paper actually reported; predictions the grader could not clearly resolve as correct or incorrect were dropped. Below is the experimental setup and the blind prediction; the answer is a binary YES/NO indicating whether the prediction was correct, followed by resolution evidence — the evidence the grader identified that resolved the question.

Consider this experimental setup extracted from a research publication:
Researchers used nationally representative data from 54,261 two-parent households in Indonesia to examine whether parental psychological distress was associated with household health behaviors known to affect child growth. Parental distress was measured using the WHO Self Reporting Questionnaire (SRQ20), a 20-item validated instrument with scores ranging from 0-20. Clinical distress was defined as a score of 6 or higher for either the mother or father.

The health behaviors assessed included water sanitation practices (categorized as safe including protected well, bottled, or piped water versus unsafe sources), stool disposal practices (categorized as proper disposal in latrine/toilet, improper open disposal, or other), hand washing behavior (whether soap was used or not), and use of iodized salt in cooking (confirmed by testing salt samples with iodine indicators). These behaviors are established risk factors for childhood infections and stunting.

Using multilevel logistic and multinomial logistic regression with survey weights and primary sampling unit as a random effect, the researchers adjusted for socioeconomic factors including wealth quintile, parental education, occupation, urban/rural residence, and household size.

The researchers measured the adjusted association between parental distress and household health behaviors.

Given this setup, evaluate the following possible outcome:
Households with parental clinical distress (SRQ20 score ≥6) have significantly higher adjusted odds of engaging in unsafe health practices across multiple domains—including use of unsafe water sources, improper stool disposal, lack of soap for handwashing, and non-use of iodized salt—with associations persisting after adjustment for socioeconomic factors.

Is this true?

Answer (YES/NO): NO